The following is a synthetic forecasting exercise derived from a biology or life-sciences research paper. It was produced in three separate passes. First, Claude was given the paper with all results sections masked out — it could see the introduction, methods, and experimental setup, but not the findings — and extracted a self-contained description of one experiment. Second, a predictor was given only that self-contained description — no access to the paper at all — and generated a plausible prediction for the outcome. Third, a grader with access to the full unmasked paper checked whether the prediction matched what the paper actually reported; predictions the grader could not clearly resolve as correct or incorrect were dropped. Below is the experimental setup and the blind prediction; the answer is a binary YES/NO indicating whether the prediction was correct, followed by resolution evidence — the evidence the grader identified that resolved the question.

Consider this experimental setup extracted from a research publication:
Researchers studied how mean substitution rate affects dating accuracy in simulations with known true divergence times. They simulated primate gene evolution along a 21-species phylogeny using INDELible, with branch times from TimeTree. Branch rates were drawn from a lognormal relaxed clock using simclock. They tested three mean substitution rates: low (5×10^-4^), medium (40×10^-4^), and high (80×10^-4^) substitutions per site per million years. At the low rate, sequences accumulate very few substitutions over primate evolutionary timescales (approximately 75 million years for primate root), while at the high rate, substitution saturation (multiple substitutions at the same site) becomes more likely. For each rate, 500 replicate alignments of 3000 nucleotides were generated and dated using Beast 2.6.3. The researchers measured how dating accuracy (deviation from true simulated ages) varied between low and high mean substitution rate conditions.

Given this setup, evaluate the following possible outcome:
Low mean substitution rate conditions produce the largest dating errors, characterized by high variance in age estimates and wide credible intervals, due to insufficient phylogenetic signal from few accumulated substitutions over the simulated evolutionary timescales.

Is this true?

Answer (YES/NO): YES